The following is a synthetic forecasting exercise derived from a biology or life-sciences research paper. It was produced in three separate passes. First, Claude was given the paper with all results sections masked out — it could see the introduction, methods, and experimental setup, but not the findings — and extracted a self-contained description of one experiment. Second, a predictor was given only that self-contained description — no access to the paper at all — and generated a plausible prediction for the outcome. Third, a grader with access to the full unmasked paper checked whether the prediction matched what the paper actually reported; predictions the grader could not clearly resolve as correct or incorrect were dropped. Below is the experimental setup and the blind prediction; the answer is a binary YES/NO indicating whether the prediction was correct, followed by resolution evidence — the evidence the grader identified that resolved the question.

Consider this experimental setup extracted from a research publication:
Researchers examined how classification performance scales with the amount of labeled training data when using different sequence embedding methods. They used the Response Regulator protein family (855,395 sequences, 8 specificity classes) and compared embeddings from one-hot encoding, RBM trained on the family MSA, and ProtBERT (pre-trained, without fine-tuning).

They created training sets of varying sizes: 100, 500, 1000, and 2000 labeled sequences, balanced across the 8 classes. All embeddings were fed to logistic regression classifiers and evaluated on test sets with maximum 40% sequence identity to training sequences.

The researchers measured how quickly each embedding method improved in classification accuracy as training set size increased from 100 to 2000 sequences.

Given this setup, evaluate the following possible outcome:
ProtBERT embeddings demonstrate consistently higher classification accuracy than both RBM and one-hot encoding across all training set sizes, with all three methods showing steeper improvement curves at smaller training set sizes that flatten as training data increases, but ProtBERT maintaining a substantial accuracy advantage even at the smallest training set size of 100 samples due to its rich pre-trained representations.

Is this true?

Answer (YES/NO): NO